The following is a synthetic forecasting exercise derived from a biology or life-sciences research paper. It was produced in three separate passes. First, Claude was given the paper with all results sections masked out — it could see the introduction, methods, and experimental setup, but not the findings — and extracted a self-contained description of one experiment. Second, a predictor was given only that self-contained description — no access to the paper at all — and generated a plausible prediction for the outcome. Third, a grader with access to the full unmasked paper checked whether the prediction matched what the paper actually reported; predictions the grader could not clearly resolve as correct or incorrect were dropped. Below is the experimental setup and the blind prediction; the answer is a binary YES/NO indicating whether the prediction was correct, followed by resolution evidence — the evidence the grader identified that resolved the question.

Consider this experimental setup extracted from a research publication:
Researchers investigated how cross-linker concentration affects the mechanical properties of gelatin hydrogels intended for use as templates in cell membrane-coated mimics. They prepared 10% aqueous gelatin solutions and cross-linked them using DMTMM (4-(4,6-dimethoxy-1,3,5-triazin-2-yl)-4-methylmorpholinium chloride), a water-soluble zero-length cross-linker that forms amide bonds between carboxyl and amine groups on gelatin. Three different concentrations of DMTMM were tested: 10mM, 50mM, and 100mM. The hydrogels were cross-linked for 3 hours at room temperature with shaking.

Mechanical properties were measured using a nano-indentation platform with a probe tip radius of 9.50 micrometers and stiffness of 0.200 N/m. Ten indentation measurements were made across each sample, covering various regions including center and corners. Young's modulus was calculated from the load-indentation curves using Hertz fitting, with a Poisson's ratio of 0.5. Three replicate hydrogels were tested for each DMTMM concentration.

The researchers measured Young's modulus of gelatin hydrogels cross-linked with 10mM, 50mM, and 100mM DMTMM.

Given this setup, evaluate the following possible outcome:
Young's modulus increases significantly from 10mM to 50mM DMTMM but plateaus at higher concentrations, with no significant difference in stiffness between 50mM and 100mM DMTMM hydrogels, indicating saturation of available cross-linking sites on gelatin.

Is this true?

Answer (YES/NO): NO